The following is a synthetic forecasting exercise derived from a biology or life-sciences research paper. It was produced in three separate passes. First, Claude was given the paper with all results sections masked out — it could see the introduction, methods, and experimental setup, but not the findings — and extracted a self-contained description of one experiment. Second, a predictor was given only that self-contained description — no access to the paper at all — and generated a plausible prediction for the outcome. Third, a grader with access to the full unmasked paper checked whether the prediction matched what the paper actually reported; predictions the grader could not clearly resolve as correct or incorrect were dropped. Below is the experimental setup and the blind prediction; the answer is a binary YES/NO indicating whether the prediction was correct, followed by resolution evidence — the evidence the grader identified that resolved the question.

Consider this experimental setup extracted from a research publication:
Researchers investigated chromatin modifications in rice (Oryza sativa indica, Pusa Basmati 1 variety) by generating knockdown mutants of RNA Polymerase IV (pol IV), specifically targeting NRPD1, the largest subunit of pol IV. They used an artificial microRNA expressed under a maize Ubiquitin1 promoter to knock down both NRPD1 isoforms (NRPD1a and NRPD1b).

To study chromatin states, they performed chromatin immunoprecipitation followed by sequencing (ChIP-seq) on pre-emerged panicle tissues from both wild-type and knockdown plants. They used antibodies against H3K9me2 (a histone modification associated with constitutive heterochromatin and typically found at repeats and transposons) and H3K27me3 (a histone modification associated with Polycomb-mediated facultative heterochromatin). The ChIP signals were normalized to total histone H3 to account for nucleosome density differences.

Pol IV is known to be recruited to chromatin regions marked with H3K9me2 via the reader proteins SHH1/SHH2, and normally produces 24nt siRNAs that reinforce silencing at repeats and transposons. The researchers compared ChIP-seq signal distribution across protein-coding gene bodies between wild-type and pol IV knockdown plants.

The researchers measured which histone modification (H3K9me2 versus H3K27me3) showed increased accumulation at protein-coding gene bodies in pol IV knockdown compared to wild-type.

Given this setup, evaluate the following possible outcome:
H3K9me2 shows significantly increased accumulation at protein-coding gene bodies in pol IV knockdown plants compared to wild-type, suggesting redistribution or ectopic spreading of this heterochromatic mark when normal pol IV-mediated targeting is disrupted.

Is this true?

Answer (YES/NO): NO